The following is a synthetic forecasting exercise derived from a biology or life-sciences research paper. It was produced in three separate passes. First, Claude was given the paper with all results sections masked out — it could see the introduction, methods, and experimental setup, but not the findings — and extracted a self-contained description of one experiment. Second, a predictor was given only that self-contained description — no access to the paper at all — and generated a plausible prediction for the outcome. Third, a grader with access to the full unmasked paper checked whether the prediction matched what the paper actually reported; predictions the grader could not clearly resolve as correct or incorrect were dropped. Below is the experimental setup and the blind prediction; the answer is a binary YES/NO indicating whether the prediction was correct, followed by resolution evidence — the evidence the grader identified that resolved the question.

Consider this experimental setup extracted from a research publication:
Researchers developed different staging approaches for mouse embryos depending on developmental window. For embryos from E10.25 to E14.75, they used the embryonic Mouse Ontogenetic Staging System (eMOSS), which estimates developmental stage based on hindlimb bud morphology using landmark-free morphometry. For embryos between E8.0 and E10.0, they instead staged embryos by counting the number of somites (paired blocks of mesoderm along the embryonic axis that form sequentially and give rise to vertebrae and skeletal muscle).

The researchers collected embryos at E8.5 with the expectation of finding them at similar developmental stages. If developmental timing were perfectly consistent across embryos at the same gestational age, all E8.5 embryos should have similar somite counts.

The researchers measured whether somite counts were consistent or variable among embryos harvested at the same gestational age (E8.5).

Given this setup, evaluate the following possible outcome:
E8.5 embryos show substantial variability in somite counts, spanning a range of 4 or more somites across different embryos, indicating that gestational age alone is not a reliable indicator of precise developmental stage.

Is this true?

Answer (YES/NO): YES